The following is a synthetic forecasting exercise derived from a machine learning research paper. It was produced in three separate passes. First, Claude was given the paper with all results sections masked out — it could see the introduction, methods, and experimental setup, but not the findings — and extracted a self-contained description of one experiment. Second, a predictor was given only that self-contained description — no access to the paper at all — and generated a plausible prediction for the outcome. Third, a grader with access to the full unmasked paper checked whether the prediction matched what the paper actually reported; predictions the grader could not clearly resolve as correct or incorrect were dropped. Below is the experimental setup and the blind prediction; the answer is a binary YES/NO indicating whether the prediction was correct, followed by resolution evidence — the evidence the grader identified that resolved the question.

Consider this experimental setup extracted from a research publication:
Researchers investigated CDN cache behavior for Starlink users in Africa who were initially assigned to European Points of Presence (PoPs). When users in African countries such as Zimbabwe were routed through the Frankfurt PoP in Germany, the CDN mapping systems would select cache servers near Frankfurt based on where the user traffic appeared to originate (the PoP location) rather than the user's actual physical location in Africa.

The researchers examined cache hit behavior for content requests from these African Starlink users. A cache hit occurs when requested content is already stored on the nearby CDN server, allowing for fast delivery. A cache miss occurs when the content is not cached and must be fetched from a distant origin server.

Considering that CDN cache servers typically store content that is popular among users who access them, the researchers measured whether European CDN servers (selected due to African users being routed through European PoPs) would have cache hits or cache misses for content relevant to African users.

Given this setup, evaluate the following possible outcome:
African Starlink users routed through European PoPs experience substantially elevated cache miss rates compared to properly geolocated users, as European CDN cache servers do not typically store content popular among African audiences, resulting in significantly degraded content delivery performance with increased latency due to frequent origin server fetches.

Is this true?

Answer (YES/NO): YES